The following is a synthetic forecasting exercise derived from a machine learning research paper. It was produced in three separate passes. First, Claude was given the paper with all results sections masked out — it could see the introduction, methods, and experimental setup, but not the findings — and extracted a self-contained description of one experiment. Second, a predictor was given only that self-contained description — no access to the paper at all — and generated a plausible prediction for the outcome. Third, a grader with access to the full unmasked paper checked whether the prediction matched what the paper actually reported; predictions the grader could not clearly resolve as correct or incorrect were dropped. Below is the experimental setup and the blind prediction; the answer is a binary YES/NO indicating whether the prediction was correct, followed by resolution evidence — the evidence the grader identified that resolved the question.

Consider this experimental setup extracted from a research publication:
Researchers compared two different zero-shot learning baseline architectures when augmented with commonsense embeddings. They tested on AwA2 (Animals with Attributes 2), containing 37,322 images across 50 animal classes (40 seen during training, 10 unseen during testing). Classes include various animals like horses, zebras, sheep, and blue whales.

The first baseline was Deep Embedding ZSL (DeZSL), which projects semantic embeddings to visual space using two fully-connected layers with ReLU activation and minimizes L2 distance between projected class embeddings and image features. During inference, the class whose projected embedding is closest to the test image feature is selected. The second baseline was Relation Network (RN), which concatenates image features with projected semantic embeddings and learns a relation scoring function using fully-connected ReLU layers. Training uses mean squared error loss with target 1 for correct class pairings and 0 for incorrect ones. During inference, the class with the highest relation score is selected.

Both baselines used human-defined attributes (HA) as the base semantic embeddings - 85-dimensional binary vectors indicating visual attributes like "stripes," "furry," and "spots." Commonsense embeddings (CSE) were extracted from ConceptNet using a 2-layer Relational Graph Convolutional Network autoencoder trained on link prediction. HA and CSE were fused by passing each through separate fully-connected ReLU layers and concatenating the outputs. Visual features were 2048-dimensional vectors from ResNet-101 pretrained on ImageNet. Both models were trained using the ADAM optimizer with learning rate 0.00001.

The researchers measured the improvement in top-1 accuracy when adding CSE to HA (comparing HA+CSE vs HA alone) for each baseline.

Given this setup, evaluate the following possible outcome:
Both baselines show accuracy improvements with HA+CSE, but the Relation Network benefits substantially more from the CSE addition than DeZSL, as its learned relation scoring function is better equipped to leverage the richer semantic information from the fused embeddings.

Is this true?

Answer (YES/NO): YES